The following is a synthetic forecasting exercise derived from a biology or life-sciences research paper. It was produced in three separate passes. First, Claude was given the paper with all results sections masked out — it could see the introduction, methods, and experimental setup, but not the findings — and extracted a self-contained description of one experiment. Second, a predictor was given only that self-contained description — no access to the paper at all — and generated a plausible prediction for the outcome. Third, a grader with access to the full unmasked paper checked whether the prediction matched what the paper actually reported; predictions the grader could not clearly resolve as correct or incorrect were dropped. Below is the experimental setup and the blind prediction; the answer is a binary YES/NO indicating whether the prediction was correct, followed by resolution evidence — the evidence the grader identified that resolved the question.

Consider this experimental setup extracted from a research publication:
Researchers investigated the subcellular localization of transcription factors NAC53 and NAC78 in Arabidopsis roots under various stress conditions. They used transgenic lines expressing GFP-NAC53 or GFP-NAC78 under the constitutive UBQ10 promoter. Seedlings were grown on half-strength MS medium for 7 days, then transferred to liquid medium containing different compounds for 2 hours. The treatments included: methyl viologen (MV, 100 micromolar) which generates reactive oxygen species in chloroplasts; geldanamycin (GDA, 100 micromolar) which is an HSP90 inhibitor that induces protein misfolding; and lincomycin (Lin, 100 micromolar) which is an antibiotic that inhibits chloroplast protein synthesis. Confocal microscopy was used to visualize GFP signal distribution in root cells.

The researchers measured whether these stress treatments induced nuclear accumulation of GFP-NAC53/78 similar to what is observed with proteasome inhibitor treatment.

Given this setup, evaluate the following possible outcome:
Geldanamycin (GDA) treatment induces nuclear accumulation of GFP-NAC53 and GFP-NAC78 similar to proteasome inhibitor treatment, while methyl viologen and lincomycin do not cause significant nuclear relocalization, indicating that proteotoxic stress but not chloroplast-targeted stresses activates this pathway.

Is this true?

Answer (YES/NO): NO